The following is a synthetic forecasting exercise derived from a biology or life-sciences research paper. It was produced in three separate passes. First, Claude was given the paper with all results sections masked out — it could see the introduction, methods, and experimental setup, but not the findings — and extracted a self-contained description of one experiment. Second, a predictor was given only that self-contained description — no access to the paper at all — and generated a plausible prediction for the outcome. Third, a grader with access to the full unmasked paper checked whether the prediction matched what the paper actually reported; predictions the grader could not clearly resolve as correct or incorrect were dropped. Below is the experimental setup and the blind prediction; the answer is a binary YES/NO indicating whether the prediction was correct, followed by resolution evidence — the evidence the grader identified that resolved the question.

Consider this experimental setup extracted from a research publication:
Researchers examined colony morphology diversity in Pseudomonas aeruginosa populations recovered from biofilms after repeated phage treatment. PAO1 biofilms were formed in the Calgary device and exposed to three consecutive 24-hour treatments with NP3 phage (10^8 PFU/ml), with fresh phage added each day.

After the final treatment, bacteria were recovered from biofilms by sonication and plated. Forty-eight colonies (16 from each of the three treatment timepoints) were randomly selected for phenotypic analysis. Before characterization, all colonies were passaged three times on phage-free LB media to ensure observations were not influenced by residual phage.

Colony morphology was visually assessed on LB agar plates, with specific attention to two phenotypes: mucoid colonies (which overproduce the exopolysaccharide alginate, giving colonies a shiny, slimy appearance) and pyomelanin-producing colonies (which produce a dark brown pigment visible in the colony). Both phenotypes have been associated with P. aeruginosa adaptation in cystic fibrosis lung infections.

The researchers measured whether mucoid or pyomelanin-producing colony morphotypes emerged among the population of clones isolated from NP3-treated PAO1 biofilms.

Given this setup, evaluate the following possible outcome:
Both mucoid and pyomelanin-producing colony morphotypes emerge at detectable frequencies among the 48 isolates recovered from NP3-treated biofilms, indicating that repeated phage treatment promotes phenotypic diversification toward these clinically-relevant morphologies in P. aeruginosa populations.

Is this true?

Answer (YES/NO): NO